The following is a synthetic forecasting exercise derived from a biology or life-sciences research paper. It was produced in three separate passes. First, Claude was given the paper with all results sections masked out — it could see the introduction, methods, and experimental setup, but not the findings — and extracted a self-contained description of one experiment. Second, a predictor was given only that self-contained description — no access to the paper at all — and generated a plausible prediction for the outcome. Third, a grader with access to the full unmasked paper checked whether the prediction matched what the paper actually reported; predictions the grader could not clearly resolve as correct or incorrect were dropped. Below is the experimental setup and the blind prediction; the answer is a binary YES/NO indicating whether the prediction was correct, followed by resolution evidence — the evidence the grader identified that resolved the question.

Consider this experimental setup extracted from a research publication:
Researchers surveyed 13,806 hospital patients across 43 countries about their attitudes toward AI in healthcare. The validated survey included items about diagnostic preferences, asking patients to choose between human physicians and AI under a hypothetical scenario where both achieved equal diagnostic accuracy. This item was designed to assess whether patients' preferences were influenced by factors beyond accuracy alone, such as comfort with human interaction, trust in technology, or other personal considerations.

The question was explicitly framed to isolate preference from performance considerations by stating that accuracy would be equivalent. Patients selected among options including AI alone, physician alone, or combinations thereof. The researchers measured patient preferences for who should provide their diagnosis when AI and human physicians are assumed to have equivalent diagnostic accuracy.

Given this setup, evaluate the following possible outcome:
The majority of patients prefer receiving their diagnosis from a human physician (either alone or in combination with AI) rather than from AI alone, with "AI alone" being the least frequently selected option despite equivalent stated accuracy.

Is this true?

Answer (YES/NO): YES